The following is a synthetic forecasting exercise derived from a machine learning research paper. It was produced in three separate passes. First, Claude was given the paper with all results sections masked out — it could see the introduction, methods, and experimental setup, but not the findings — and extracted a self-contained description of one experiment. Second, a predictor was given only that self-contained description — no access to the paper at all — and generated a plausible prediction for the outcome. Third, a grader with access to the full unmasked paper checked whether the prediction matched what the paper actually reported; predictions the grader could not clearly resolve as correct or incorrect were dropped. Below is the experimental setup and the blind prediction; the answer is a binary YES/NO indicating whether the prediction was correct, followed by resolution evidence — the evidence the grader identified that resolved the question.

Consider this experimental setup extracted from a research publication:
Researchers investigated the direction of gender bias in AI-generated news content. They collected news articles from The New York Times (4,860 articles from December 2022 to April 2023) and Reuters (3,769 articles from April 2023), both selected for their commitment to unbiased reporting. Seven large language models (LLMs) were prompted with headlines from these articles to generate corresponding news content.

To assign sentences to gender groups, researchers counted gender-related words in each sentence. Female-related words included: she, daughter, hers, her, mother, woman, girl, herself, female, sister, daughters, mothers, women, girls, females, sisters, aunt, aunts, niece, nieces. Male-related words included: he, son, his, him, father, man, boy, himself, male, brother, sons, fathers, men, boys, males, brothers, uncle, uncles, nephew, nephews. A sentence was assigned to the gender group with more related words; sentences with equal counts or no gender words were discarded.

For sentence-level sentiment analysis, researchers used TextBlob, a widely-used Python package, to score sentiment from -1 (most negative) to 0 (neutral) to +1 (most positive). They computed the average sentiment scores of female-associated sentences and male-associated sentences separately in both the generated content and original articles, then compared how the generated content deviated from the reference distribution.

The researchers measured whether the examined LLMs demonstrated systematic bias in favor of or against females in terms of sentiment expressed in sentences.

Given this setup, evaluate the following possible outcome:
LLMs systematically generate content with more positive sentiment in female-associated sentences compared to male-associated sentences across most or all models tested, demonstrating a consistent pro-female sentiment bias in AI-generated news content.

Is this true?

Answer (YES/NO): NO